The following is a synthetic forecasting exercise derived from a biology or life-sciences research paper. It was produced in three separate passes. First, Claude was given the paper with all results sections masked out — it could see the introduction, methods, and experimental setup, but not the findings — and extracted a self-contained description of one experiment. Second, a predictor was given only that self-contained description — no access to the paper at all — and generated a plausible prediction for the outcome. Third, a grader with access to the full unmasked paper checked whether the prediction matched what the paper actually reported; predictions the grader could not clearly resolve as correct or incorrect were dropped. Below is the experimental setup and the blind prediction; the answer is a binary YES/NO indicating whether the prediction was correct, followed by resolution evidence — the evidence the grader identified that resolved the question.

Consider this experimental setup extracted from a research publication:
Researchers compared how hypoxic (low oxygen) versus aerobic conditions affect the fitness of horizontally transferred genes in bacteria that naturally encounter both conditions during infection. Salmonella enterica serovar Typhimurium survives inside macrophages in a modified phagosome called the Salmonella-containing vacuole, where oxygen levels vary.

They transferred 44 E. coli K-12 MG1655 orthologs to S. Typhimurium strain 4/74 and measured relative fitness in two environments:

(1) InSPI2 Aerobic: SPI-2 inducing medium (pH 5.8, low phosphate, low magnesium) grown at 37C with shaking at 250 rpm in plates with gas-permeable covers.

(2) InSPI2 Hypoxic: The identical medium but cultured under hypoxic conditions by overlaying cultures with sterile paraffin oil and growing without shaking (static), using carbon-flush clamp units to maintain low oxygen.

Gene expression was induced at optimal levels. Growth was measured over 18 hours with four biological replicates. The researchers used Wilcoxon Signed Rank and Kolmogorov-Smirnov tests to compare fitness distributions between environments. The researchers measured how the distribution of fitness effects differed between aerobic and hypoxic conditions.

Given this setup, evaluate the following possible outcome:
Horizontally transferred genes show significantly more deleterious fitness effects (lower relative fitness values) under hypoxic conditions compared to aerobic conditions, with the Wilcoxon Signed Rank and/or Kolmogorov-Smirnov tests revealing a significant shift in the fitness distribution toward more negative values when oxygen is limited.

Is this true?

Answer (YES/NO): NO